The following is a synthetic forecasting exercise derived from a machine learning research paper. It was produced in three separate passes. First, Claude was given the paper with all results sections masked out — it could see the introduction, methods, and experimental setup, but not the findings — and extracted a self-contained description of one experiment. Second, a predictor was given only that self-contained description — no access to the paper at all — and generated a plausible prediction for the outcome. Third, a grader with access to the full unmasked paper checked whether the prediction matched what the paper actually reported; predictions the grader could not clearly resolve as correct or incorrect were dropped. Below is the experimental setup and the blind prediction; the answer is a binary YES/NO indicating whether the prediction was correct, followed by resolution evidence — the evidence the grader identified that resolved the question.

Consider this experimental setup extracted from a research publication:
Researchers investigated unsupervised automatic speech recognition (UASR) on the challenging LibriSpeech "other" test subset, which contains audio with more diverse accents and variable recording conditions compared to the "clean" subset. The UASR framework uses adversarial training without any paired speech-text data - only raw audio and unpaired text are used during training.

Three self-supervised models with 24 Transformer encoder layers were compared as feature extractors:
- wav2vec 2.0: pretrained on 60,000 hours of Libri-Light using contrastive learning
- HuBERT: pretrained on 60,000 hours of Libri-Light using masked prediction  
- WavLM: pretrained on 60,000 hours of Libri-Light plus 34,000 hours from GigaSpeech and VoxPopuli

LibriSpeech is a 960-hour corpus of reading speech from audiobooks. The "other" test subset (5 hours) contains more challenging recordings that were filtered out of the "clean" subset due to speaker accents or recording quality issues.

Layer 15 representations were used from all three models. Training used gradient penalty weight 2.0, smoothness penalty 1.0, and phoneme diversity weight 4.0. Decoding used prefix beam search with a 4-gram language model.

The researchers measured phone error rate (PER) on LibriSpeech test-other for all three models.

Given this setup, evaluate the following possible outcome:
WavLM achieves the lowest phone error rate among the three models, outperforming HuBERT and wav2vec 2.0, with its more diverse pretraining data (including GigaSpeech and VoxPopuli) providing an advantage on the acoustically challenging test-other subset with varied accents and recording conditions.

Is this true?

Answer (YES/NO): NO